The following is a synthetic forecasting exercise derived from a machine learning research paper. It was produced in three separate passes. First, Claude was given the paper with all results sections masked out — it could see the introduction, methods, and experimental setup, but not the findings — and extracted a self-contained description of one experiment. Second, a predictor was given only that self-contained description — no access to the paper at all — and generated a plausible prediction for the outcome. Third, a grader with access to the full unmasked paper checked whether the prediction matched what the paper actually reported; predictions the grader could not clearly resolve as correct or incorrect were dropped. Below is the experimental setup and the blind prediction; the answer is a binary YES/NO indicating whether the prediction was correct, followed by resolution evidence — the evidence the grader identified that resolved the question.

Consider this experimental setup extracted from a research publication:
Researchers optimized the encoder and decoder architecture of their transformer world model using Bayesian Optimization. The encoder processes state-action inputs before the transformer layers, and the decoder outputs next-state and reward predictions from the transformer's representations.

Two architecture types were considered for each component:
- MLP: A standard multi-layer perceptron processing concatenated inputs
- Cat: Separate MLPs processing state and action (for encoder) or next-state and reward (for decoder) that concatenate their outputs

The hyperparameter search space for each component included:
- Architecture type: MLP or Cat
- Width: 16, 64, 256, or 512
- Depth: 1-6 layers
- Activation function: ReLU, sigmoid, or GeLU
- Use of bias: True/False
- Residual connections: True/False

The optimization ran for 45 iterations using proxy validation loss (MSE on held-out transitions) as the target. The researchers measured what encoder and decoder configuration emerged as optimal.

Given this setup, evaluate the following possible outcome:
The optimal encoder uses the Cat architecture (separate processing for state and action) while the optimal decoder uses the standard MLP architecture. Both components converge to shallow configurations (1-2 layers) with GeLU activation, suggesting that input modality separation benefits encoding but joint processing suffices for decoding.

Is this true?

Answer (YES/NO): NO